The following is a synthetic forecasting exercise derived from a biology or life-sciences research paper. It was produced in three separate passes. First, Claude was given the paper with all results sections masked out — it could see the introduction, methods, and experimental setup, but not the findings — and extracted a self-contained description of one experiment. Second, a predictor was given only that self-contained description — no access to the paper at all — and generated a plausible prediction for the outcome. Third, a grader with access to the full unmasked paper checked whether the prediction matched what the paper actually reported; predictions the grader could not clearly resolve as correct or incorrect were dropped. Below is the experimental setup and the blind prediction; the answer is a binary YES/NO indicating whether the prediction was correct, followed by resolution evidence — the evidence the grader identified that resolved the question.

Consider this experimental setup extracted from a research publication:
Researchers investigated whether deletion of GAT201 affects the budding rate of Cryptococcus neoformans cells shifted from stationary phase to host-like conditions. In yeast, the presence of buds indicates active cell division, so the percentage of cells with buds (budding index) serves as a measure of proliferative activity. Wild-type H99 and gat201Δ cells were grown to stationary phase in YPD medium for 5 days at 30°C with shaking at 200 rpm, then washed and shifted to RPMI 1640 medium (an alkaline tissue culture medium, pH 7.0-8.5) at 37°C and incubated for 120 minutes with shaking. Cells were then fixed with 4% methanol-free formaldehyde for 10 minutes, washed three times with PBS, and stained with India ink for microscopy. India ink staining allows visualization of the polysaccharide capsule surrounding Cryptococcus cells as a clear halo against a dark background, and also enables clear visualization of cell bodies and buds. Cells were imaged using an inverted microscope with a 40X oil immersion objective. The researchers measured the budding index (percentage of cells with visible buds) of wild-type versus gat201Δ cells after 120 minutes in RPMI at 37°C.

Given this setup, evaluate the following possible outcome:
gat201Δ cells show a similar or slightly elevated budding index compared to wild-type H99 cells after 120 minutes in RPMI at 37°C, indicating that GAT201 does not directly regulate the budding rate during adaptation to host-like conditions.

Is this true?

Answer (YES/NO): NO